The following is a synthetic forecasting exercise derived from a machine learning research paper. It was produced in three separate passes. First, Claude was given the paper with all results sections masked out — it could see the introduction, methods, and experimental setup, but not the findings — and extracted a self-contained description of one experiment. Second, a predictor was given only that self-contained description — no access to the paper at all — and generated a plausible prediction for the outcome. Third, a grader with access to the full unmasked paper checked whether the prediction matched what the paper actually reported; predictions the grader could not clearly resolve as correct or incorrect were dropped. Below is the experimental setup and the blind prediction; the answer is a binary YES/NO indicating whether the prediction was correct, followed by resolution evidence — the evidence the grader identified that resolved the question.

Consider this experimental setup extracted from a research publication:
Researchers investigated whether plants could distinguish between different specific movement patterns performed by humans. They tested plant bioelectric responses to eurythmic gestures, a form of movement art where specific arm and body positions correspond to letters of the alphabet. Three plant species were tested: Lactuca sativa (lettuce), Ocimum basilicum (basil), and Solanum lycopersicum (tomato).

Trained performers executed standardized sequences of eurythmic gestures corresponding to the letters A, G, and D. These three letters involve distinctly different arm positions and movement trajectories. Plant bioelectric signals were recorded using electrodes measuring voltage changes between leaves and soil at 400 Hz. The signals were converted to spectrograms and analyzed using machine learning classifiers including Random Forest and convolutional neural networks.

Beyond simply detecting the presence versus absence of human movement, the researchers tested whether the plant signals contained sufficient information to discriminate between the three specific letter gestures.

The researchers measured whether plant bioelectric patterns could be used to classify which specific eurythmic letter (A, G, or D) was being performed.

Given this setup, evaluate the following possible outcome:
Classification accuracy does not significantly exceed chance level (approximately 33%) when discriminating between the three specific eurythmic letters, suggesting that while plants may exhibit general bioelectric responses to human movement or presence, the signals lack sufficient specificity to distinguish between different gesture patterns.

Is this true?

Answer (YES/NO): NO